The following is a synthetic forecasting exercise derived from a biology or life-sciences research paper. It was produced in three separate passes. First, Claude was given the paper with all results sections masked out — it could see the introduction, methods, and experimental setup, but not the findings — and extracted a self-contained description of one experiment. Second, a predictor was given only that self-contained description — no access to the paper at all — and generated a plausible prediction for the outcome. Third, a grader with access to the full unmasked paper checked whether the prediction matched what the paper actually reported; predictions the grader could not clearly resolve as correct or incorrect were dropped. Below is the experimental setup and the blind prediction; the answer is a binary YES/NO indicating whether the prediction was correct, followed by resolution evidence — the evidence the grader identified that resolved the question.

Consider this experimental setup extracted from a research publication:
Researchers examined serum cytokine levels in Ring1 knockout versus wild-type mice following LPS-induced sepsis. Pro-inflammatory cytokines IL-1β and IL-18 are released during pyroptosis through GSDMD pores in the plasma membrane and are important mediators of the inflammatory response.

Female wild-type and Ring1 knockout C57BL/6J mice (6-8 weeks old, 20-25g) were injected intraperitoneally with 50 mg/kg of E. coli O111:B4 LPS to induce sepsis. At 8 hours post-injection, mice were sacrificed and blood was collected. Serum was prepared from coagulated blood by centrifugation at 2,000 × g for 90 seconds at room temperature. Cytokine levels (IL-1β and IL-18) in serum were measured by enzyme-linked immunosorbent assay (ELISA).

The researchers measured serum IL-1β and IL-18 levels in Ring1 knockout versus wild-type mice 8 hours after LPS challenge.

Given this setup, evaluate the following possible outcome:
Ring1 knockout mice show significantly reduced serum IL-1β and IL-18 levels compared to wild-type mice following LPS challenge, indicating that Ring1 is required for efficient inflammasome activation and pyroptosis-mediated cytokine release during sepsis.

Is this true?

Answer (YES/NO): NO